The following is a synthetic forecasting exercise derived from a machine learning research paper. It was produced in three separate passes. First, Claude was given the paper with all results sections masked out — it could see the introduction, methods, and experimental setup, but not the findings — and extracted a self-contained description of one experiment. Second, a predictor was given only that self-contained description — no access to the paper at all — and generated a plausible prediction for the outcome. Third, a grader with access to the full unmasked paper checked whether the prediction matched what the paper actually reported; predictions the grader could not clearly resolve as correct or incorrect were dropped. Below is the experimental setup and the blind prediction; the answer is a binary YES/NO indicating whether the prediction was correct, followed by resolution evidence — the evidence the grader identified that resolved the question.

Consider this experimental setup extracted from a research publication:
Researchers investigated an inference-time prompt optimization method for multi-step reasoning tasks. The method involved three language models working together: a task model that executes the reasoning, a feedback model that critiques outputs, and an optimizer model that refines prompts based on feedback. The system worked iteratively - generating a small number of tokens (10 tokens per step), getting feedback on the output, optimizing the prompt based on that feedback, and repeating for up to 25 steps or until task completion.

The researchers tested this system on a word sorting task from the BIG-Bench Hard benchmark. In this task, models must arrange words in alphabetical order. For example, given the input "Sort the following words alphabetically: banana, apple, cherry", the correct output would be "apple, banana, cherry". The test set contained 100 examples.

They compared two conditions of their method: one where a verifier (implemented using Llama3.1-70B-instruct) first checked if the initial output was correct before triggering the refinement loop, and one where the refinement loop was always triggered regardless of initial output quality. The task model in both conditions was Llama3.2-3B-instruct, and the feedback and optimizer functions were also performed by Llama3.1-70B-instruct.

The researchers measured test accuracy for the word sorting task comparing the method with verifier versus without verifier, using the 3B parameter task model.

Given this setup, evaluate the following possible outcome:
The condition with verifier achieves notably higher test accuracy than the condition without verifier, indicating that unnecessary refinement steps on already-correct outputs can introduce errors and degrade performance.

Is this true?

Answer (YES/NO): NO